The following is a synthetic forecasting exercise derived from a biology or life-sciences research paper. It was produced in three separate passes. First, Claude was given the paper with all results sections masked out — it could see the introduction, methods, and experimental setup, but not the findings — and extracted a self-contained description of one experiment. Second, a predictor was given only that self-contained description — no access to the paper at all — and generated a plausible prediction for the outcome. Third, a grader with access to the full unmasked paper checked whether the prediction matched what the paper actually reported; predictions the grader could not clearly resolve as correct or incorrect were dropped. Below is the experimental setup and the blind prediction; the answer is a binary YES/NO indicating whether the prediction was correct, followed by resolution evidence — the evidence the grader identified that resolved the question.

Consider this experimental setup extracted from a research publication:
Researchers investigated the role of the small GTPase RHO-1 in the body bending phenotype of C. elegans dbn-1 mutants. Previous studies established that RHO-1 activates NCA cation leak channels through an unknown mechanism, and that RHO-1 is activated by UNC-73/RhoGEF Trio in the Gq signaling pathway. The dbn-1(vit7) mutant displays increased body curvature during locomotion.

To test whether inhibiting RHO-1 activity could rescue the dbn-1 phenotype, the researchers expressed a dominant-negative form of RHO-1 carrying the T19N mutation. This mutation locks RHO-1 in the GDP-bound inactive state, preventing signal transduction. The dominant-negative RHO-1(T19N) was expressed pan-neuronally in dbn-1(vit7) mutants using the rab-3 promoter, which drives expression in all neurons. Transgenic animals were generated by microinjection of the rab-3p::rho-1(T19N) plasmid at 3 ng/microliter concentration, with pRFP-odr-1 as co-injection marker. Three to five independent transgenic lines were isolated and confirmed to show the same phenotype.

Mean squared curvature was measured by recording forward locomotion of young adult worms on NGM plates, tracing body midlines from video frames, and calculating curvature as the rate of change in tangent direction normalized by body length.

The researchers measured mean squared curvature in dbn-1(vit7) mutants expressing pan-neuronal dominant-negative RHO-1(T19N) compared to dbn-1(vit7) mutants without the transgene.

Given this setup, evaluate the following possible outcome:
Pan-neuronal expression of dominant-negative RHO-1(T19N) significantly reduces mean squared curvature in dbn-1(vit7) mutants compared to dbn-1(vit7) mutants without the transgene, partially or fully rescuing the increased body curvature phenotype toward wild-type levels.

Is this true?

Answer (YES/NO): YES